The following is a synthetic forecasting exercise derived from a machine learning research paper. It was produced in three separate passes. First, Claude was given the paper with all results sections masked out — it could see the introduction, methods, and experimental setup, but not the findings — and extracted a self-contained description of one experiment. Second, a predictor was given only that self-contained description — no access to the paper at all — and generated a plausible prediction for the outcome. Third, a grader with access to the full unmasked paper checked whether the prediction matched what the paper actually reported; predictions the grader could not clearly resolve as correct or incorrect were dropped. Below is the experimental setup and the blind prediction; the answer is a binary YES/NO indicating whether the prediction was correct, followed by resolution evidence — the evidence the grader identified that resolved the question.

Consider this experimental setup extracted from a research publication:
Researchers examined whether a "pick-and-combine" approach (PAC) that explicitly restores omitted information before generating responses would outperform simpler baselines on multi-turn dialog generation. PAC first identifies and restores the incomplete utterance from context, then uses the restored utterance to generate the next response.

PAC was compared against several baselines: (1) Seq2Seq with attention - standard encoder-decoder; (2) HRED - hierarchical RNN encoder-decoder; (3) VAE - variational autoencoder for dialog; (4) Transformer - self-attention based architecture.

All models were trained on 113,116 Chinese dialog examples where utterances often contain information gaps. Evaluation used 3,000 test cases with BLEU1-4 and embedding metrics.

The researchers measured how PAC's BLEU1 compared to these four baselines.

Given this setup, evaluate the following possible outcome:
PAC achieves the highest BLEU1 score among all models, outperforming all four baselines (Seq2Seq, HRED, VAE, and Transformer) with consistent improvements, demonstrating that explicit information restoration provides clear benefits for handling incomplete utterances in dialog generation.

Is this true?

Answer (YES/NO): YES